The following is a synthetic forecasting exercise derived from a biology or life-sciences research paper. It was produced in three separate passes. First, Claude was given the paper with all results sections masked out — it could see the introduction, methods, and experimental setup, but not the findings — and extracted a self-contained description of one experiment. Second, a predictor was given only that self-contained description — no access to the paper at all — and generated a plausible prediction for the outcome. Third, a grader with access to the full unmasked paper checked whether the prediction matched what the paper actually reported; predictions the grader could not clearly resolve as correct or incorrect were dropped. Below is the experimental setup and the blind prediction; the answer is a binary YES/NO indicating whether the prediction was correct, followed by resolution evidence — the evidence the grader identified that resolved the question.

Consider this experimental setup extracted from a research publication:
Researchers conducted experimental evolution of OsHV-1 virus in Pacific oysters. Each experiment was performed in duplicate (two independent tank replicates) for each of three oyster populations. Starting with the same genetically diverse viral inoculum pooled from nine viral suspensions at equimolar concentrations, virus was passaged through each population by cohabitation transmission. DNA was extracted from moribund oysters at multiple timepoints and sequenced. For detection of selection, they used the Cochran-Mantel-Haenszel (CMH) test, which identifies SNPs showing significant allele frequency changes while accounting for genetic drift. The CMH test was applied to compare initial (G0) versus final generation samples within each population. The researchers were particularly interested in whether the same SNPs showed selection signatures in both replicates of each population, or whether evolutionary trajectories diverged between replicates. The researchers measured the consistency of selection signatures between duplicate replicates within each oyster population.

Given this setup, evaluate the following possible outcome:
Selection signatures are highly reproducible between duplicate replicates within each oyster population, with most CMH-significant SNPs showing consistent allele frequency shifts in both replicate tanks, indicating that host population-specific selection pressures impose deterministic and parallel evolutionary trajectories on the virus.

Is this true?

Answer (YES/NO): NO